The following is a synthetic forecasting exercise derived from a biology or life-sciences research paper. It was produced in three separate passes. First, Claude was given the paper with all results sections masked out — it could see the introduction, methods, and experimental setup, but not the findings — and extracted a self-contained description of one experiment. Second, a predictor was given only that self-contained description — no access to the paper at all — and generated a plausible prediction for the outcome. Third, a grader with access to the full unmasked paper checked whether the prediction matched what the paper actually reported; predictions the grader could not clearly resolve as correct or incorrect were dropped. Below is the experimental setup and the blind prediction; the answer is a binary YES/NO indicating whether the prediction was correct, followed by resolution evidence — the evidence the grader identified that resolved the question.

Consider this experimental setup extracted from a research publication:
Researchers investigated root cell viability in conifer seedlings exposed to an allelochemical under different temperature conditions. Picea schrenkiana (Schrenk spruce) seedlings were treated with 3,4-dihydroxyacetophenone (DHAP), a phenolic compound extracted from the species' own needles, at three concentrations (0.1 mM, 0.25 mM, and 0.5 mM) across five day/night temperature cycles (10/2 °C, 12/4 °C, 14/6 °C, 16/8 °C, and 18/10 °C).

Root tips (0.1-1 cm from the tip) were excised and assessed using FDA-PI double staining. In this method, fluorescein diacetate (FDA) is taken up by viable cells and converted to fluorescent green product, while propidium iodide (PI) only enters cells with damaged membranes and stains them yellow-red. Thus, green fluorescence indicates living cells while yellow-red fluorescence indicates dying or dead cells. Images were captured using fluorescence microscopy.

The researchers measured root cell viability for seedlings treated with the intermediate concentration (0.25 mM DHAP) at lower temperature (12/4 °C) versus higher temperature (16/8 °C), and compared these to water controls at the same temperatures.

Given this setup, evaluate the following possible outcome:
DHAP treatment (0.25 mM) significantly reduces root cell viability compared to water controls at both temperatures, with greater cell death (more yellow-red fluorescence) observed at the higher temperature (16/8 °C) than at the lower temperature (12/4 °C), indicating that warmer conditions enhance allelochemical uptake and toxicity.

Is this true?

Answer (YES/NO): NO